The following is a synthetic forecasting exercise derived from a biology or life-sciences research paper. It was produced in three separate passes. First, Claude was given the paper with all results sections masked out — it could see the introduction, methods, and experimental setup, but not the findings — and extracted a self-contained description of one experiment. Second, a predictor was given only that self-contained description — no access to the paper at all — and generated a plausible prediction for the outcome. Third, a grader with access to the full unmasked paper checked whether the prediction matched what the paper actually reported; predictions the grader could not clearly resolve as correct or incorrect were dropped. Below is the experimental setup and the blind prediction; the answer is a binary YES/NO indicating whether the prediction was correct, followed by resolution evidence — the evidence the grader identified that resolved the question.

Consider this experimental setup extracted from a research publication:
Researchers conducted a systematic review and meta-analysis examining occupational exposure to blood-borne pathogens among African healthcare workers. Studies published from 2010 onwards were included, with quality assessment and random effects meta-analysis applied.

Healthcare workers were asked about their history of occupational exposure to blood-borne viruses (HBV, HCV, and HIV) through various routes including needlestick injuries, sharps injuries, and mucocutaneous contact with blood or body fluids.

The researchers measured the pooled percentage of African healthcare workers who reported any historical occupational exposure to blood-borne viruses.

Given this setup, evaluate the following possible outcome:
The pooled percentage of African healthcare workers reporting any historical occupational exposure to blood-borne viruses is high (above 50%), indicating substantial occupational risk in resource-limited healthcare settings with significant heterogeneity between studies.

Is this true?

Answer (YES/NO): YES